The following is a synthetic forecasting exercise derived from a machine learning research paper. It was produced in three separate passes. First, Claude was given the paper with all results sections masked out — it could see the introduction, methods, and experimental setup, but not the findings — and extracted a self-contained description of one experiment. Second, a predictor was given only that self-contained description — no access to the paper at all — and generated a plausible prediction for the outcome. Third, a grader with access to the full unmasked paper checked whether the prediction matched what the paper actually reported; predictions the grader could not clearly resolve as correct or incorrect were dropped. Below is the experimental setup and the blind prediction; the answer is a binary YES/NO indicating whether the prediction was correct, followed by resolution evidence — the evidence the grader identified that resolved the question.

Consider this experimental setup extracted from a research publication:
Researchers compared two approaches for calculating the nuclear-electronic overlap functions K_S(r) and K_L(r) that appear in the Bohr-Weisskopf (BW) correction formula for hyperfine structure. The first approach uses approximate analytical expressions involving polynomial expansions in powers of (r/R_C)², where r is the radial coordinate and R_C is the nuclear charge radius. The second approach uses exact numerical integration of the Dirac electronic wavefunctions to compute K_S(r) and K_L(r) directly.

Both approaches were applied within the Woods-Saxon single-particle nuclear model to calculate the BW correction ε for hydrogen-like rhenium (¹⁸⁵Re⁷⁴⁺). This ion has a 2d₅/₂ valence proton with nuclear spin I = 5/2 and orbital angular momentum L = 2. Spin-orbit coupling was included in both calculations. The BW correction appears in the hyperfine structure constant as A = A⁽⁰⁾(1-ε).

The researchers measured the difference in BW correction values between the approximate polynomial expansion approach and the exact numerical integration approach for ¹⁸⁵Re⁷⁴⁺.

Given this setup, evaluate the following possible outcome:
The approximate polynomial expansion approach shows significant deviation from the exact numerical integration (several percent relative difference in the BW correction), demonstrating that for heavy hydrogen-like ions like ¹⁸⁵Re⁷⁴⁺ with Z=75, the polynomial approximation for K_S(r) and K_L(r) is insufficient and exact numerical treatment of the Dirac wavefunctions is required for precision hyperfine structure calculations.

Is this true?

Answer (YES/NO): NO